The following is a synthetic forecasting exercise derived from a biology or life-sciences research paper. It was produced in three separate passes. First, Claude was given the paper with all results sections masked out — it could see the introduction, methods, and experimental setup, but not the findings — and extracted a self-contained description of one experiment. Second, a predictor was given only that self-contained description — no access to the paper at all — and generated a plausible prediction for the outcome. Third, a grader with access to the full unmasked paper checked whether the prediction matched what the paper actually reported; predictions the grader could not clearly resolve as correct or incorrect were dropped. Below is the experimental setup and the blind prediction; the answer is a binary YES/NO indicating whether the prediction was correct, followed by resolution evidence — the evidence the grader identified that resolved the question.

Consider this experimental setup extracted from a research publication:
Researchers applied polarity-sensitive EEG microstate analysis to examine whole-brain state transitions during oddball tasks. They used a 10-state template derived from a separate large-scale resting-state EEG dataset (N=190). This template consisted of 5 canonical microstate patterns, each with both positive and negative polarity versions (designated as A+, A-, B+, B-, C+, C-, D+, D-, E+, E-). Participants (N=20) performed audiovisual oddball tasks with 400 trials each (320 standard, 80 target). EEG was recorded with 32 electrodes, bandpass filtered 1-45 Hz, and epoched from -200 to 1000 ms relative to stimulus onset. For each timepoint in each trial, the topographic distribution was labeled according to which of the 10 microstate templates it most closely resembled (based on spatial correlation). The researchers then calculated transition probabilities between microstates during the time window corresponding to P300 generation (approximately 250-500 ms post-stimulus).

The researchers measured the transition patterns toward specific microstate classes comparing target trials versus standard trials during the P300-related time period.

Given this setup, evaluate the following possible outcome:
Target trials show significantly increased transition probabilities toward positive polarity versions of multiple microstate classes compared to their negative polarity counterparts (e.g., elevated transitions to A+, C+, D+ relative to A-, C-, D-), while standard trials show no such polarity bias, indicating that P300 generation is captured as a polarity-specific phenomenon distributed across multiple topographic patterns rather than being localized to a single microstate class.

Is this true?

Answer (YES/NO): NO